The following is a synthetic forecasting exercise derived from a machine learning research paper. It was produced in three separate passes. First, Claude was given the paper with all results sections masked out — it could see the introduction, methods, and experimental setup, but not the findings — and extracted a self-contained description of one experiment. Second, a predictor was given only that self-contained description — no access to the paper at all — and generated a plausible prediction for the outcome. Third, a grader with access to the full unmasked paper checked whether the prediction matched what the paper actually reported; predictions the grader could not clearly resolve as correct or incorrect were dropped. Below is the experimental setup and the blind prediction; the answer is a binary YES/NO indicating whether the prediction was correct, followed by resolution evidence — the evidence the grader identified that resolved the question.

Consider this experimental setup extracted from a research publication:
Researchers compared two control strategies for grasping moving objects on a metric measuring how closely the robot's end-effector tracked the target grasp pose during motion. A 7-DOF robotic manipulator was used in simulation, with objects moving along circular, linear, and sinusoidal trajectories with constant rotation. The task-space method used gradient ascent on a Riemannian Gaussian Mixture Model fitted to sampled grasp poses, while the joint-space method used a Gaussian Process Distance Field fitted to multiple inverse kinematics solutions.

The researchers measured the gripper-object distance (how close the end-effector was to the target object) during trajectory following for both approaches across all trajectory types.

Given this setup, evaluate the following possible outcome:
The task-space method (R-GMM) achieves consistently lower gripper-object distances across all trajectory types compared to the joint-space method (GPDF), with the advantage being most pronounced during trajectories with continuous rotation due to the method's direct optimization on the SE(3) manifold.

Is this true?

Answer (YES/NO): NO